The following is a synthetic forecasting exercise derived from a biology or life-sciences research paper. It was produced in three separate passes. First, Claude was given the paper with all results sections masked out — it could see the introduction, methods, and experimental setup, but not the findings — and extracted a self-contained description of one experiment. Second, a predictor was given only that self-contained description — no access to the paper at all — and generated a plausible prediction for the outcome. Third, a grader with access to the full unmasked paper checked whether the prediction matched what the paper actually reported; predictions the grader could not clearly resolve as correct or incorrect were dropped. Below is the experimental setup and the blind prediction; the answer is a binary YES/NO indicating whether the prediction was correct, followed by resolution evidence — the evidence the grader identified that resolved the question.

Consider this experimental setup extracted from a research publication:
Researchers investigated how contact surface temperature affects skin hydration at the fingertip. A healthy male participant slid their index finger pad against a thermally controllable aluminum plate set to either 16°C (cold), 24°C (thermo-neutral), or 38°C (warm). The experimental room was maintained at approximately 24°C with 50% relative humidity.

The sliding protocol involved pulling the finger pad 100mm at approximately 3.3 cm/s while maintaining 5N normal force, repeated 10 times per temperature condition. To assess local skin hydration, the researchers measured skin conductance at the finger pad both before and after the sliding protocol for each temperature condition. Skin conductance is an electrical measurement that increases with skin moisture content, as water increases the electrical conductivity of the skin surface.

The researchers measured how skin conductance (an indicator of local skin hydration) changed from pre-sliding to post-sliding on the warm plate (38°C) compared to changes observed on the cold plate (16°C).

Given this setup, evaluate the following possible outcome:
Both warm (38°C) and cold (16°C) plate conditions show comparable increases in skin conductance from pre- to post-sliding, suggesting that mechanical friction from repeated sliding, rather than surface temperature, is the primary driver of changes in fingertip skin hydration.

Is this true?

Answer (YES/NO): NO